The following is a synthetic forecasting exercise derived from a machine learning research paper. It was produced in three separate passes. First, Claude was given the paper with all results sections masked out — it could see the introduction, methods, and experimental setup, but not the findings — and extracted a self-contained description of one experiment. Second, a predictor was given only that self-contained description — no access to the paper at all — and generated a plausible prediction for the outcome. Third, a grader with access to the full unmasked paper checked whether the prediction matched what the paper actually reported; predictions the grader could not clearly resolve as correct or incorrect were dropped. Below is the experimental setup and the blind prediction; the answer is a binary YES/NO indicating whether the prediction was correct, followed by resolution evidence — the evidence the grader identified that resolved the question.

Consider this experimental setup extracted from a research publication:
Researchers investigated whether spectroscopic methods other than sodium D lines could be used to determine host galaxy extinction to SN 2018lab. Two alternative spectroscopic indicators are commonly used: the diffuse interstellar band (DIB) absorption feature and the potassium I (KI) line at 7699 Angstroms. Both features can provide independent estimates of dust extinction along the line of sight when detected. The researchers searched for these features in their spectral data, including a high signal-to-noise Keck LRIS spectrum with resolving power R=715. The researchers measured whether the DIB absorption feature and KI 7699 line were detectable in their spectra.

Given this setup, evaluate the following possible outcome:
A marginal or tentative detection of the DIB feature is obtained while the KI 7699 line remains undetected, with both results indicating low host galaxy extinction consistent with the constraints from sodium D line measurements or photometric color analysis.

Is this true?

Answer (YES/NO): NO